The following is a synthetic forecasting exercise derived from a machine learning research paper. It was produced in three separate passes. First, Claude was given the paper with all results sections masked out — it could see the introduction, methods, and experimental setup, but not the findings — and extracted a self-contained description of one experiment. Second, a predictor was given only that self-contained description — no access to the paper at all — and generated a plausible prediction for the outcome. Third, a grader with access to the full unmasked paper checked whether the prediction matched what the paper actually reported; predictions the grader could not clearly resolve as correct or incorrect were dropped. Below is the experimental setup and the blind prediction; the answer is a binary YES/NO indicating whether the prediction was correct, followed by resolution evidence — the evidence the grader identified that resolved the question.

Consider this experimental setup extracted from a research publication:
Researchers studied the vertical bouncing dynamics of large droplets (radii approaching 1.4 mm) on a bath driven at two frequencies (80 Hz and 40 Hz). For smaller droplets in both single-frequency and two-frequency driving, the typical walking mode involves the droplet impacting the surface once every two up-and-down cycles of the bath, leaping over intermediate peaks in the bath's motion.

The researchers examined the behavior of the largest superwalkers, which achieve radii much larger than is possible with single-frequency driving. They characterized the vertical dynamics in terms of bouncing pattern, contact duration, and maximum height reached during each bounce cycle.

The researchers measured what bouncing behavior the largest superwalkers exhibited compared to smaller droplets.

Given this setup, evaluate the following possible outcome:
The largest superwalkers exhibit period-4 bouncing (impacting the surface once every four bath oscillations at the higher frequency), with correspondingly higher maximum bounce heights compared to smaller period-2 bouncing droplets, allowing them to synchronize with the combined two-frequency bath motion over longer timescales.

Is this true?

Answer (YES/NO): NO